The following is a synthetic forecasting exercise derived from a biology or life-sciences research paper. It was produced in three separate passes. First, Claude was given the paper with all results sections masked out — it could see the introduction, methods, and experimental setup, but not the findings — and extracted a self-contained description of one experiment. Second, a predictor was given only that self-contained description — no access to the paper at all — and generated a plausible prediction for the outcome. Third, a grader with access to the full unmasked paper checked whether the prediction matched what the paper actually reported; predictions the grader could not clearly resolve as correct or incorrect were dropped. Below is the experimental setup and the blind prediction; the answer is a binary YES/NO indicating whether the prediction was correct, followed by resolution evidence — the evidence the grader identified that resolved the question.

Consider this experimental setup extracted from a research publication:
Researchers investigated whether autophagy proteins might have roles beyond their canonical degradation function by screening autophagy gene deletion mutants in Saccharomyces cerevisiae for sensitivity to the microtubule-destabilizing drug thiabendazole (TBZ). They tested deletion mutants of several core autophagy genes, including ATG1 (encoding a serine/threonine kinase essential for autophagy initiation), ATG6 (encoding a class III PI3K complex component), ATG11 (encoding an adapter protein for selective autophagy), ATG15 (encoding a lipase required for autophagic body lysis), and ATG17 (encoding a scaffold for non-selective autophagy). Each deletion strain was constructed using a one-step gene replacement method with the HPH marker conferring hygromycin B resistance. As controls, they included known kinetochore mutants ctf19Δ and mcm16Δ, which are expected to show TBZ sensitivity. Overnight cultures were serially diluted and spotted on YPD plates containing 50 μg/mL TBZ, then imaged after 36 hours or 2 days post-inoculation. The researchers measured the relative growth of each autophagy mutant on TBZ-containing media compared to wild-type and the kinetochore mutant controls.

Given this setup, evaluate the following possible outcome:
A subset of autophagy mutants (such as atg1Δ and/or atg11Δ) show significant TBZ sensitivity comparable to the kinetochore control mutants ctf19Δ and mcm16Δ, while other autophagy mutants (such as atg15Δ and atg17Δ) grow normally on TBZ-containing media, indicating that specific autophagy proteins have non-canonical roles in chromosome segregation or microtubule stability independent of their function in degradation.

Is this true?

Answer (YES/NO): NO